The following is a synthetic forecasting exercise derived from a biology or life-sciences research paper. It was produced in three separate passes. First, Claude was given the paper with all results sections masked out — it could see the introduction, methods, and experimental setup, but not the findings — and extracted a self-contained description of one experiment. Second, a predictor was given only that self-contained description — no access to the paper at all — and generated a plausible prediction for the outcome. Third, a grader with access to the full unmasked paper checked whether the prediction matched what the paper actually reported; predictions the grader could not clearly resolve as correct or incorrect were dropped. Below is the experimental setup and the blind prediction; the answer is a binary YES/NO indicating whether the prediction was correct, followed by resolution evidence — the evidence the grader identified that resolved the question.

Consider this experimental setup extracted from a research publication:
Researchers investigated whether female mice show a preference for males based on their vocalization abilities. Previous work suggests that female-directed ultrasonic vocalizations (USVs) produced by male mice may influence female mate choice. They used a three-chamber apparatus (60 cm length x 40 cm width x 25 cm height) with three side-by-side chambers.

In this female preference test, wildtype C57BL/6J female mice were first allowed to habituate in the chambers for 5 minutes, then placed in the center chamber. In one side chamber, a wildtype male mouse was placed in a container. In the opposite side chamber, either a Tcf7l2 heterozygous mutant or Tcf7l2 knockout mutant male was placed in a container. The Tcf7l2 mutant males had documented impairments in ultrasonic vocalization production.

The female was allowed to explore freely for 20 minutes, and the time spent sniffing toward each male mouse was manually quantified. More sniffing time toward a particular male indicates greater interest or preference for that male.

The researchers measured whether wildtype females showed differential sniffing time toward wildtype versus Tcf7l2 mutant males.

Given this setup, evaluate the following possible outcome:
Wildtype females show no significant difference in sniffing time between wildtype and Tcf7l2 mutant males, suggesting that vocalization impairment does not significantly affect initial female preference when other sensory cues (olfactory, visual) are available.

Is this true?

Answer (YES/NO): NO